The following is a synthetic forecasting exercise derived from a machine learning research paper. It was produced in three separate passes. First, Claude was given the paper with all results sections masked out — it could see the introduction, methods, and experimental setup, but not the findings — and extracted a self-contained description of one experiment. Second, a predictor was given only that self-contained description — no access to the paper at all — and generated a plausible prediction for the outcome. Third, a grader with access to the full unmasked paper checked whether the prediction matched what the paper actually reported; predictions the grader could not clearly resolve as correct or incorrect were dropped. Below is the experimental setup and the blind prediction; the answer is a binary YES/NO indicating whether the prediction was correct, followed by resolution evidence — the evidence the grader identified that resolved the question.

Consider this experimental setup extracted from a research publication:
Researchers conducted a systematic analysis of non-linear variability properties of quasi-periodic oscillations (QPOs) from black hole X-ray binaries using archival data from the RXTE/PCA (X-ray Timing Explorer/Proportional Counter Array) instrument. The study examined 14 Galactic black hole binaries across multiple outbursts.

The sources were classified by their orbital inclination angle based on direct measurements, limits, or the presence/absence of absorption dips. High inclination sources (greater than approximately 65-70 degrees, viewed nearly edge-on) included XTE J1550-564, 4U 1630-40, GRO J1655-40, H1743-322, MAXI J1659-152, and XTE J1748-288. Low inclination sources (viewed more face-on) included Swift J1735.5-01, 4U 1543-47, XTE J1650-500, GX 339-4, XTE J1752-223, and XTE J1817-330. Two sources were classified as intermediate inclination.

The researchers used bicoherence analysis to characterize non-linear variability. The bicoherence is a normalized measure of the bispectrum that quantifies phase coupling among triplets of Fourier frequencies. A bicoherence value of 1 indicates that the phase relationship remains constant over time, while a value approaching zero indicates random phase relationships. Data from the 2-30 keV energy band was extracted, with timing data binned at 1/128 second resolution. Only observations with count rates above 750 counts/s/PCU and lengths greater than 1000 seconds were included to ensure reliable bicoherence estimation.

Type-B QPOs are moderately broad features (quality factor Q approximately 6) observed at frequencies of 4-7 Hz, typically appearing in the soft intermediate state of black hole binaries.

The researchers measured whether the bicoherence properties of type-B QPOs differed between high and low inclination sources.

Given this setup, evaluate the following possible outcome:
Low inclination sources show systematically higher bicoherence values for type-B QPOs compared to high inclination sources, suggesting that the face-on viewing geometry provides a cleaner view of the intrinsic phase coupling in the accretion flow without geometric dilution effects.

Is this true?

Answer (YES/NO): NO